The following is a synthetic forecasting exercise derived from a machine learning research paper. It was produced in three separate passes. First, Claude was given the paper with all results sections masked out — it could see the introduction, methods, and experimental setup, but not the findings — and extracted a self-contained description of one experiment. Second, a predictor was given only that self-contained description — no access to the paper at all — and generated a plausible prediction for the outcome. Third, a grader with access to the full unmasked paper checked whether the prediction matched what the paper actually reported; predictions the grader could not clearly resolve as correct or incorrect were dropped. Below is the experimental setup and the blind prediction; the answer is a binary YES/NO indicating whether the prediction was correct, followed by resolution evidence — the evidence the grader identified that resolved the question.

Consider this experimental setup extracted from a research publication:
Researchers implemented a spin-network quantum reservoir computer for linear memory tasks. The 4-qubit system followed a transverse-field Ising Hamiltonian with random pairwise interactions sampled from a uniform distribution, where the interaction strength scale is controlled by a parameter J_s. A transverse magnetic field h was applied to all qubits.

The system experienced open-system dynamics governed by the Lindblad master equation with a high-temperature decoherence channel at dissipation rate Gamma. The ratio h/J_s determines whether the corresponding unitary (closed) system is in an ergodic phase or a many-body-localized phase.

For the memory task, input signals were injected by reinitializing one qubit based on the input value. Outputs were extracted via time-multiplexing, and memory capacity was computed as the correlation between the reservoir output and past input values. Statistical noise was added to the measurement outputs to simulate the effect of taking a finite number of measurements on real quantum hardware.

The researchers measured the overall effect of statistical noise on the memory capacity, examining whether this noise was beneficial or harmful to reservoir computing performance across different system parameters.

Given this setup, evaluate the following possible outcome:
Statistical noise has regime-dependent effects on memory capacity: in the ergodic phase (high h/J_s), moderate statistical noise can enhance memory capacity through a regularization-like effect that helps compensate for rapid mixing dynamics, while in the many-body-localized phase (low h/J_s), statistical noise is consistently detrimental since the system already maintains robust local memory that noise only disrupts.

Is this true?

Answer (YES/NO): NO